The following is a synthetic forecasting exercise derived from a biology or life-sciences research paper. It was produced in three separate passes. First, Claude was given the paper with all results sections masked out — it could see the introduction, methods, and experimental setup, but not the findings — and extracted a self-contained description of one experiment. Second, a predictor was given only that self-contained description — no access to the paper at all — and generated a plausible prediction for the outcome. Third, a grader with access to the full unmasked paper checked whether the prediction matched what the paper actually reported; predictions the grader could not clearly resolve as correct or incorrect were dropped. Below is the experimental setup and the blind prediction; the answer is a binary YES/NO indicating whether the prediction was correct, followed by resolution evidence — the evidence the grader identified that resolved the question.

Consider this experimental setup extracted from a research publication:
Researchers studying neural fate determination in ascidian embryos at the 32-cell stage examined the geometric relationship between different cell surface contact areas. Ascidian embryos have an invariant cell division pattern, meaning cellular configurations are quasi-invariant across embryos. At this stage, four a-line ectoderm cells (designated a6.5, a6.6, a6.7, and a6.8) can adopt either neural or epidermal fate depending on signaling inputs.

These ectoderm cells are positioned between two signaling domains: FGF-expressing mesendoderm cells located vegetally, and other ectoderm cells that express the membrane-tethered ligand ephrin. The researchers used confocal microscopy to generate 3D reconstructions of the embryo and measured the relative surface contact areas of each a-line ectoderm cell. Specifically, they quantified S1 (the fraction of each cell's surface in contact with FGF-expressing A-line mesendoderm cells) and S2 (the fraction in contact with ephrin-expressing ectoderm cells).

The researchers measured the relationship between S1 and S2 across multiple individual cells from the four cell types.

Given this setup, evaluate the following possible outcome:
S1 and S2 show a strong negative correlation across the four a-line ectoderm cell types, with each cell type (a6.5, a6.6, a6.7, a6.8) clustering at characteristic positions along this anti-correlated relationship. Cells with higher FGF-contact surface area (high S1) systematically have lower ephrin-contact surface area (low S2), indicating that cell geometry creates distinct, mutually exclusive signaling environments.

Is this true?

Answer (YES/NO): YES